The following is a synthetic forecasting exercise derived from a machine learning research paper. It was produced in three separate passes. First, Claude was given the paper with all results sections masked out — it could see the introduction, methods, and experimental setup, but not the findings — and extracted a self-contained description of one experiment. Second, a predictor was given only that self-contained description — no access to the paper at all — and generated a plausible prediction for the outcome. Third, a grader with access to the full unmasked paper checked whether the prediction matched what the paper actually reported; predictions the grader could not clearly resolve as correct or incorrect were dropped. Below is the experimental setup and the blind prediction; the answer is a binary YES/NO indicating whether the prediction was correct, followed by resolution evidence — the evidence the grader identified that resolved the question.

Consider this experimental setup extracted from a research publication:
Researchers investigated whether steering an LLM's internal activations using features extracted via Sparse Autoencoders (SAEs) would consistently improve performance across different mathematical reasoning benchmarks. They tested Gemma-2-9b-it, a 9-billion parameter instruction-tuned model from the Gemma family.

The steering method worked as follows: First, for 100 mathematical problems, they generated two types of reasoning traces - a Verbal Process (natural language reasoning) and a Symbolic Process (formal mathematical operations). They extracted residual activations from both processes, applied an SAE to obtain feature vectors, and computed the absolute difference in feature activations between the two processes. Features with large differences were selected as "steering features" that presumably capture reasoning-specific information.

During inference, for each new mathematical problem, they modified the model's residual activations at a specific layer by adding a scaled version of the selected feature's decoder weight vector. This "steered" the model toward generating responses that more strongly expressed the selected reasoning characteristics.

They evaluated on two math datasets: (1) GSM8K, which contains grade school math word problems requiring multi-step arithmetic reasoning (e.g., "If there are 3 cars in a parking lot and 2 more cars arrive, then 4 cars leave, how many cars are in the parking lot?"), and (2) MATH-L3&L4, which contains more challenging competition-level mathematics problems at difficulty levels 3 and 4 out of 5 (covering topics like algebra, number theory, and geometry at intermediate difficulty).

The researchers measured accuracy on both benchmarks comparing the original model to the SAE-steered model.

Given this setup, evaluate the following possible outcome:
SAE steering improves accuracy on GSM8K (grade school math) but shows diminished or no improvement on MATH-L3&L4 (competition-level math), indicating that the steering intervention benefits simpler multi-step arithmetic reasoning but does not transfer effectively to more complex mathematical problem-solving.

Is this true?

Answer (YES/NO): YES